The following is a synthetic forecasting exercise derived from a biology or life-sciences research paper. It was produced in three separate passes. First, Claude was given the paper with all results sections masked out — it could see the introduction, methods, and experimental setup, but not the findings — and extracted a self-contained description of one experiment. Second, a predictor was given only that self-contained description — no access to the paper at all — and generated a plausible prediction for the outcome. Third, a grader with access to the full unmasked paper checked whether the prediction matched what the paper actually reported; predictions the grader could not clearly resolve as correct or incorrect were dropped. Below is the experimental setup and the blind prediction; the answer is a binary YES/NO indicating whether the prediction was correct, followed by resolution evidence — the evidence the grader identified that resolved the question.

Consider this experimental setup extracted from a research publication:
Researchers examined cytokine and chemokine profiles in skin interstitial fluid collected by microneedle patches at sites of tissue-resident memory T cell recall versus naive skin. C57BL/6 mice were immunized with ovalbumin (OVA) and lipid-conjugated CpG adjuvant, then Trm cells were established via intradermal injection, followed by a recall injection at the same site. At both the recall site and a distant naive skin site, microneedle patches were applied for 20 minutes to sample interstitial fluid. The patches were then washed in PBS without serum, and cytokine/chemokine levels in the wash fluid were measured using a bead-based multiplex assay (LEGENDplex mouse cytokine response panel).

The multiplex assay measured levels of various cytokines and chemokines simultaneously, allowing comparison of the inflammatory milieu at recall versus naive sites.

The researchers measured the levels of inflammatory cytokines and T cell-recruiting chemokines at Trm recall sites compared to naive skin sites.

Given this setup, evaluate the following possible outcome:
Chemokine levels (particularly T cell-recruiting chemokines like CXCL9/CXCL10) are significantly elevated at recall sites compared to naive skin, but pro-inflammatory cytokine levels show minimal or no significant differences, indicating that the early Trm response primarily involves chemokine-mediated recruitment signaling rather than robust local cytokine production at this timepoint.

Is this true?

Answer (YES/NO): NO